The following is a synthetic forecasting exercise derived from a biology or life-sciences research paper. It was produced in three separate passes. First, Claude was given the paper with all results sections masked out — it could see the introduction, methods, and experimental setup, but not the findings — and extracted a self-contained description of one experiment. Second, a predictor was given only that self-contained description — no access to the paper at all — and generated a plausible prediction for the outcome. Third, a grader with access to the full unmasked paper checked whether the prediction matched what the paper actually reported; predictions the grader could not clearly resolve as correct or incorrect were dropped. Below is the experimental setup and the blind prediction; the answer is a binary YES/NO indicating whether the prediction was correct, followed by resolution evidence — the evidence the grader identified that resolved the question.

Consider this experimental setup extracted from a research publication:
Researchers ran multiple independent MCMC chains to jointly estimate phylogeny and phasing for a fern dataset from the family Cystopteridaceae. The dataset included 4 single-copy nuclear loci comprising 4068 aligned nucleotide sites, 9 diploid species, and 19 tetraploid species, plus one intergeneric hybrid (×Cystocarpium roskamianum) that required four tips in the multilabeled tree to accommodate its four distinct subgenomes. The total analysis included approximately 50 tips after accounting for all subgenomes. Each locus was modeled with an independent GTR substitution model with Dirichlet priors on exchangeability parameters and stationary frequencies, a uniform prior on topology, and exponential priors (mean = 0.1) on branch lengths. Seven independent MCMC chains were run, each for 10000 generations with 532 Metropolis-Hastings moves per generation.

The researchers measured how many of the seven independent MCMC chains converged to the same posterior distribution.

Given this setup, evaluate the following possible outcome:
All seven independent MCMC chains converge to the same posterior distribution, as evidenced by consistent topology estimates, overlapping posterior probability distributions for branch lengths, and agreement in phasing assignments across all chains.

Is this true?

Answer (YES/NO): NO